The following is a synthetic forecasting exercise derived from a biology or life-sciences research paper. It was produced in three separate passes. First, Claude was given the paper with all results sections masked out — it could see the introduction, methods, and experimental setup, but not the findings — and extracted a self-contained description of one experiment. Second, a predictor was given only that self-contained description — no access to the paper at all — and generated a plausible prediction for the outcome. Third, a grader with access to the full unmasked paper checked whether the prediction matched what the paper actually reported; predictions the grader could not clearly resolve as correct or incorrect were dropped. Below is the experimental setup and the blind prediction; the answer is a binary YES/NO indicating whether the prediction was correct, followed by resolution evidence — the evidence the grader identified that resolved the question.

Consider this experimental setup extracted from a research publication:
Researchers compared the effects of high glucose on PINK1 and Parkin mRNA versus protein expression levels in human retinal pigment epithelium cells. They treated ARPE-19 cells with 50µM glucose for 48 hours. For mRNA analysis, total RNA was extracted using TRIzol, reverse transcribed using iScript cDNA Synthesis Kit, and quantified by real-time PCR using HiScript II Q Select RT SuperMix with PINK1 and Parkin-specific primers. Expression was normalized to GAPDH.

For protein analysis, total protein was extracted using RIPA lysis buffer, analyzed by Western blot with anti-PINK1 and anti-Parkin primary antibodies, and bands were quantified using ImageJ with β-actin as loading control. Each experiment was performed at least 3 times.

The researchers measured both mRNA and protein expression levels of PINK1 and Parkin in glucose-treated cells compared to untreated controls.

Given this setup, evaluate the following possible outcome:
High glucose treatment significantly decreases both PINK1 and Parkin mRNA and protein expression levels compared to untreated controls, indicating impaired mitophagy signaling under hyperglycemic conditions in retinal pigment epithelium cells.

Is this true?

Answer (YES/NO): YES